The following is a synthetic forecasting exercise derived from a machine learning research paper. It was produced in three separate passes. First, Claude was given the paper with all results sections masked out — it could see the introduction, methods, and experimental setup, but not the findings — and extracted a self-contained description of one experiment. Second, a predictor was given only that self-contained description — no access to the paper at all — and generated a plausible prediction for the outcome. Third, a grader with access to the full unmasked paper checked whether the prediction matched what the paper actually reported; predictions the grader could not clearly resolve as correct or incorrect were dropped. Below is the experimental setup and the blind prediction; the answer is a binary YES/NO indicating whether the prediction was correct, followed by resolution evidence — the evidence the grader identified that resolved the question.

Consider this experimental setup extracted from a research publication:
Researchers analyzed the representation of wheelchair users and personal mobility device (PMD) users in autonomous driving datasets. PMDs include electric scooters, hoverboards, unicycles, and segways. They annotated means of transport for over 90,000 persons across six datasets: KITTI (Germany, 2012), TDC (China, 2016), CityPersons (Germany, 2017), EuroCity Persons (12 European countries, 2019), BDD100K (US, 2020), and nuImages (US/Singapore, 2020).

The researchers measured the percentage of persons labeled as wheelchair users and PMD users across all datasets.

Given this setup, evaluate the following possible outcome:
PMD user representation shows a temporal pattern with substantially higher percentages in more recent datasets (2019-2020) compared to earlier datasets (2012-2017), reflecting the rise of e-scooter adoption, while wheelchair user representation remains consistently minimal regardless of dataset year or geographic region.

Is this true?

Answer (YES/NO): NO